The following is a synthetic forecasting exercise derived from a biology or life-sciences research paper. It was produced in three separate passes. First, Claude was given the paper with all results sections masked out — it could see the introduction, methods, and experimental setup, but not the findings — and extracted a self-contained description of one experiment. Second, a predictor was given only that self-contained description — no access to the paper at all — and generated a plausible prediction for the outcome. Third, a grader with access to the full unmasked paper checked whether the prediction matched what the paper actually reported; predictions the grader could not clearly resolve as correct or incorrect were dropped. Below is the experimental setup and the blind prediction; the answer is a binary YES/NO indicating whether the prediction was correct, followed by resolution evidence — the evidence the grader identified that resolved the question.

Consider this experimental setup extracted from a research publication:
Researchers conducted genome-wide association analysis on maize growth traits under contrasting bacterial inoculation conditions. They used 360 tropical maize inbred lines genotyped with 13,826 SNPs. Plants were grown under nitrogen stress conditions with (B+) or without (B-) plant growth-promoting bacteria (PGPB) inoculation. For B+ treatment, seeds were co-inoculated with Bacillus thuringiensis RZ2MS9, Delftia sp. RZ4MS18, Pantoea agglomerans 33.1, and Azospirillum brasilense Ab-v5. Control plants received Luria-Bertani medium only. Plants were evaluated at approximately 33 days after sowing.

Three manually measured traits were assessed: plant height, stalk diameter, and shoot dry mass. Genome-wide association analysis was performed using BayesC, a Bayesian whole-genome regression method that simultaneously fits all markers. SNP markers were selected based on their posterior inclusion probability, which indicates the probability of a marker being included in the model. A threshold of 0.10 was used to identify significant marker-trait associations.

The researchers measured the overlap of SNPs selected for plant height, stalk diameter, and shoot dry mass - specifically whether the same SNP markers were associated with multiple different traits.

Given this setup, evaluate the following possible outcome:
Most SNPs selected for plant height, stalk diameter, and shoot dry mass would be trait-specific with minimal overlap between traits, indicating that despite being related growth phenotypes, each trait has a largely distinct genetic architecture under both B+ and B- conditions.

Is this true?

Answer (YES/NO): NO